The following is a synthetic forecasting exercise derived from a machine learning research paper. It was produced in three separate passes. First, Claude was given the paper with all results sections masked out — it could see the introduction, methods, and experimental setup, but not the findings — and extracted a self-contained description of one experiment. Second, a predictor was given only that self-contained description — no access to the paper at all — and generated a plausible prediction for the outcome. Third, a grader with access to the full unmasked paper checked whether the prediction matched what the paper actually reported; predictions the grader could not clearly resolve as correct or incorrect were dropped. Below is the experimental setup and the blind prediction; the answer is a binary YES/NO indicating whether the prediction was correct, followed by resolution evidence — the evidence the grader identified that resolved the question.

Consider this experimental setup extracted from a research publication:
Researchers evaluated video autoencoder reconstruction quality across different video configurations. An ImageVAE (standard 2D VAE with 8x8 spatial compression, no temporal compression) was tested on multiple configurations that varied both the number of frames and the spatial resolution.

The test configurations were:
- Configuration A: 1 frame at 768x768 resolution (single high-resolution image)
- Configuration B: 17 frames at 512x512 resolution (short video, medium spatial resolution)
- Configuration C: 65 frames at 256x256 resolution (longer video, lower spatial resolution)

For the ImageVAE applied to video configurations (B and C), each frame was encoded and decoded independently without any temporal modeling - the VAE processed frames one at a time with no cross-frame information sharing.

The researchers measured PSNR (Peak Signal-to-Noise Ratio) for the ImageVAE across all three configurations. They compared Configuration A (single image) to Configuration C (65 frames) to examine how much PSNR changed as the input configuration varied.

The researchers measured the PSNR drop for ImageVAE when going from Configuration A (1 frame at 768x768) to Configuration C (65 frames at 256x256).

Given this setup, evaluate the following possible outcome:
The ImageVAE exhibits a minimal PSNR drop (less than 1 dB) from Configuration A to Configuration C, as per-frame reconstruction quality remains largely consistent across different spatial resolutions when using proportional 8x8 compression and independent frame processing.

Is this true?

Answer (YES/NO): NO